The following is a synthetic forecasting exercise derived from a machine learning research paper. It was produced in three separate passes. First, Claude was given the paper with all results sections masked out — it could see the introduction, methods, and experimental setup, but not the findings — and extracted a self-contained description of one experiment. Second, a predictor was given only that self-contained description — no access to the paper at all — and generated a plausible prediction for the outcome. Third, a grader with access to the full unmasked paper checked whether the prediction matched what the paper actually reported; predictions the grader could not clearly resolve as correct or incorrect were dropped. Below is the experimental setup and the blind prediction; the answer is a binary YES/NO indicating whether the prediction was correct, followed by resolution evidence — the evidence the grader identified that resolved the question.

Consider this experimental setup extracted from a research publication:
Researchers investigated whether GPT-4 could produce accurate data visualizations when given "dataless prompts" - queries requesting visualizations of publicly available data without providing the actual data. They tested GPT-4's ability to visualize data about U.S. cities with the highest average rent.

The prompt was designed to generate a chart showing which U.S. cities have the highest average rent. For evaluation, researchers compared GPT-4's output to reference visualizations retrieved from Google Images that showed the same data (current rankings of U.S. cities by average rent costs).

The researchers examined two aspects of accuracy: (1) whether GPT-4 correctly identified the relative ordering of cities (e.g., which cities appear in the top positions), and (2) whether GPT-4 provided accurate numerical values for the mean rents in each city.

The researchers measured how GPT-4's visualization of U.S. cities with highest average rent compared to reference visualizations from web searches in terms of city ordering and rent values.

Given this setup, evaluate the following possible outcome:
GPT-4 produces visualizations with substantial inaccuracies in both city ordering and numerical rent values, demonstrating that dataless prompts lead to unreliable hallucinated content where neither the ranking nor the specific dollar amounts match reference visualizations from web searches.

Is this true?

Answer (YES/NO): NO